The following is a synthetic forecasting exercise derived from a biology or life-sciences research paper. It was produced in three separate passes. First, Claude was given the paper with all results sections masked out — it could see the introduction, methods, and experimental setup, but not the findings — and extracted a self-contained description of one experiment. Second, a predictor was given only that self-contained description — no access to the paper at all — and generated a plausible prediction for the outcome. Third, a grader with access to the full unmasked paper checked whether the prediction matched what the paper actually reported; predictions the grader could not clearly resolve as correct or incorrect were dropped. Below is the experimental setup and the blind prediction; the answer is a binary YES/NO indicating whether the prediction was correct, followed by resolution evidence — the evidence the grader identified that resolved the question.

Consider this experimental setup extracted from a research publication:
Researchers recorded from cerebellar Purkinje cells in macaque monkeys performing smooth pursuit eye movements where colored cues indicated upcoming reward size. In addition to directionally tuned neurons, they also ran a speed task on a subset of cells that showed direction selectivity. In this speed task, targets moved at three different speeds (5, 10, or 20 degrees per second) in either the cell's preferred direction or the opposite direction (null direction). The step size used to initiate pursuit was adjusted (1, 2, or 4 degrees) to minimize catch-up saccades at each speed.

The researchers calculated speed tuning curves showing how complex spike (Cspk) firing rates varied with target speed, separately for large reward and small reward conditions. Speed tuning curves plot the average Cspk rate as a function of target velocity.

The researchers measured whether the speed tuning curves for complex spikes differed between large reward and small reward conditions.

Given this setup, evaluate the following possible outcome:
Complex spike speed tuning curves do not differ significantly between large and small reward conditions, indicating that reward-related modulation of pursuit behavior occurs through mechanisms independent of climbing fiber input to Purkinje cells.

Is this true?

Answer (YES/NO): YES